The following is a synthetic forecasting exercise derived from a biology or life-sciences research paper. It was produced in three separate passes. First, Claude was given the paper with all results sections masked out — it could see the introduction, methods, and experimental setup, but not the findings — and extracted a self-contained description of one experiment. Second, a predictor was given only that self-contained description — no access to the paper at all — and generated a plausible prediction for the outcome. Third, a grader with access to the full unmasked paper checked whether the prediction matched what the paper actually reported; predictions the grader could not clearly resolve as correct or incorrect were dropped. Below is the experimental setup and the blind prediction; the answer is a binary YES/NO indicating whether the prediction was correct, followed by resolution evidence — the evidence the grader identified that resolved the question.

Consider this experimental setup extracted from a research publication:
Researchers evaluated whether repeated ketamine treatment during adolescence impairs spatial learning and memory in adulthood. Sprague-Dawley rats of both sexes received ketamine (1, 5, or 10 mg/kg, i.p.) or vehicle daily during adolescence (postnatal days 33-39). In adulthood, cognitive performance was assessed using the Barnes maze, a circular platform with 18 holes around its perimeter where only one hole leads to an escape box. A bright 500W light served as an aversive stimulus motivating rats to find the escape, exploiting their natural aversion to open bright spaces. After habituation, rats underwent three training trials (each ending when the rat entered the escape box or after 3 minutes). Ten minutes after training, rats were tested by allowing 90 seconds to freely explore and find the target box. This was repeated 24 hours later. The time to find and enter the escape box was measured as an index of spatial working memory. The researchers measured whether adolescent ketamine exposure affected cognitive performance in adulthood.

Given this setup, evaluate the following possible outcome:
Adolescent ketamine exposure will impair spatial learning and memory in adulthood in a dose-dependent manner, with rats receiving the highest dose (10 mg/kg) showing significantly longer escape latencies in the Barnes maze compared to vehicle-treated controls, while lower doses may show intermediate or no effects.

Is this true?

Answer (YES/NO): NO